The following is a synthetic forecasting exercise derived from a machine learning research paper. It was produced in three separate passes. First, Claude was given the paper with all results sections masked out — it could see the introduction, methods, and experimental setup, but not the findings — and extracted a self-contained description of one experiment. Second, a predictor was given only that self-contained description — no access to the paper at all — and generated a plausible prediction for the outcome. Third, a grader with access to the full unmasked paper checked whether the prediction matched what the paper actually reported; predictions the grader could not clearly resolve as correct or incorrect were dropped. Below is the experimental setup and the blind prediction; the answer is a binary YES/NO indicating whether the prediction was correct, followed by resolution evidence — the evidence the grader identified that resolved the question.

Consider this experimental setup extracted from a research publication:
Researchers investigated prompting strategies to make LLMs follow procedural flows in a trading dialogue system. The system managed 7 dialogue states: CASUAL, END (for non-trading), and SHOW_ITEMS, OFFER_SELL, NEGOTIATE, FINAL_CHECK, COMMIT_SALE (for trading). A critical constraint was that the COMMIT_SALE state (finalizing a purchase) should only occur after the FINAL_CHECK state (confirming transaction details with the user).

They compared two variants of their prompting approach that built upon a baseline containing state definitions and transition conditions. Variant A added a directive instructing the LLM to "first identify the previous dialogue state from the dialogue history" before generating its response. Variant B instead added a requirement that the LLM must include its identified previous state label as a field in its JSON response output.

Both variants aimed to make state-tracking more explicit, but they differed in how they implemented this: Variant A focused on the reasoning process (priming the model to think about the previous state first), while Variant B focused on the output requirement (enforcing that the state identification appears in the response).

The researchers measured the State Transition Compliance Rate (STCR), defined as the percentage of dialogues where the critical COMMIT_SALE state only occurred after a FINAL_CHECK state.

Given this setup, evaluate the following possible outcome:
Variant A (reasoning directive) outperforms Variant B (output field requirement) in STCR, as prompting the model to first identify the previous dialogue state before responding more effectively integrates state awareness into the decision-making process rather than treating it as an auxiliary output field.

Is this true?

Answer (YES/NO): NO